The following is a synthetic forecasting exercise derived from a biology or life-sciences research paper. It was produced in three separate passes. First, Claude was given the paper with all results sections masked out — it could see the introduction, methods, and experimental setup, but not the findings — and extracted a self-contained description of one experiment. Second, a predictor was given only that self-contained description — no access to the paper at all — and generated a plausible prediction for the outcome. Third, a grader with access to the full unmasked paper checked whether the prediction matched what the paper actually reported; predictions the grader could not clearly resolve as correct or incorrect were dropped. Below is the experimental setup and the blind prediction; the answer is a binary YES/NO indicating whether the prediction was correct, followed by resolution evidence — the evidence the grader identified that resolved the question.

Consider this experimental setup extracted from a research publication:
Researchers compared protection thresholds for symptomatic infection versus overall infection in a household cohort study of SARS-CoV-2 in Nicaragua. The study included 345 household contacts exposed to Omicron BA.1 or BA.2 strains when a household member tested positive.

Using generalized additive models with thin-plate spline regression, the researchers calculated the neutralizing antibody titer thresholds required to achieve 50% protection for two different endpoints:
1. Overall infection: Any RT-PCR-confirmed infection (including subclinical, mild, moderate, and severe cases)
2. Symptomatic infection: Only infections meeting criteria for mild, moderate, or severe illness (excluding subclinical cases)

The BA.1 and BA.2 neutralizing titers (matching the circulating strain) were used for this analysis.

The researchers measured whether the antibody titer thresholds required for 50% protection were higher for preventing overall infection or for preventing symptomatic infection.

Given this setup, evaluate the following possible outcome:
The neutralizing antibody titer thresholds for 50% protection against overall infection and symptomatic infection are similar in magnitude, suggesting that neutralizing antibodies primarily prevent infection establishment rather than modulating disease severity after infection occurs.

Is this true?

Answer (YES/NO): NO